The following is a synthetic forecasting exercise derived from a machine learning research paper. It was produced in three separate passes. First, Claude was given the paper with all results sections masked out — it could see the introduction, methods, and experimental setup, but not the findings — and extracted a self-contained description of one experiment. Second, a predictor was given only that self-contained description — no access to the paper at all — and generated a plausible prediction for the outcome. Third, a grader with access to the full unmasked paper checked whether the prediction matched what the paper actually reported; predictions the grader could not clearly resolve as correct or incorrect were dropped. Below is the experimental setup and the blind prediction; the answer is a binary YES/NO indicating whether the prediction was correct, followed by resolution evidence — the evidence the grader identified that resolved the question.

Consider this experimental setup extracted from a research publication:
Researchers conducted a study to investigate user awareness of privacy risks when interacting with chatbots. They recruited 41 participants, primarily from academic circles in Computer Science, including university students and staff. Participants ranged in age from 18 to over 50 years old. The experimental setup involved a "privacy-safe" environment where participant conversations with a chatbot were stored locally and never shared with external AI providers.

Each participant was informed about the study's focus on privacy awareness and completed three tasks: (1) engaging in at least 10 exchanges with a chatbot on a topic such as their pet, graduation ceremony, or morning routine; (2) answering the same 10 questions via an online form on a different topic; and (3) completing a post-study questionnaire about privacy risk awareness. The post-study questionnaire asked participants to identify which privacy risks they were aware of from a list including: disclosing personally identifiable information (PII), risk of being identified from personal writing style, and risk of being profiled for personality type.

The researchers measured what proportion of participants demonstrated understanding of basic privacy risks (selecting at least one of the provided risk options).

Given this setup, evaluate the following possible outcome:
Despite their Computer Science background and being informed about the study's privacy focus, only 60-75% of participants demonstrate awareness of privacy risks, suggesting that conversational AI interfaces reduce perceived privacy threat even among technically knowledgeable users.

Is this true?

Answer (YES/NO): NO